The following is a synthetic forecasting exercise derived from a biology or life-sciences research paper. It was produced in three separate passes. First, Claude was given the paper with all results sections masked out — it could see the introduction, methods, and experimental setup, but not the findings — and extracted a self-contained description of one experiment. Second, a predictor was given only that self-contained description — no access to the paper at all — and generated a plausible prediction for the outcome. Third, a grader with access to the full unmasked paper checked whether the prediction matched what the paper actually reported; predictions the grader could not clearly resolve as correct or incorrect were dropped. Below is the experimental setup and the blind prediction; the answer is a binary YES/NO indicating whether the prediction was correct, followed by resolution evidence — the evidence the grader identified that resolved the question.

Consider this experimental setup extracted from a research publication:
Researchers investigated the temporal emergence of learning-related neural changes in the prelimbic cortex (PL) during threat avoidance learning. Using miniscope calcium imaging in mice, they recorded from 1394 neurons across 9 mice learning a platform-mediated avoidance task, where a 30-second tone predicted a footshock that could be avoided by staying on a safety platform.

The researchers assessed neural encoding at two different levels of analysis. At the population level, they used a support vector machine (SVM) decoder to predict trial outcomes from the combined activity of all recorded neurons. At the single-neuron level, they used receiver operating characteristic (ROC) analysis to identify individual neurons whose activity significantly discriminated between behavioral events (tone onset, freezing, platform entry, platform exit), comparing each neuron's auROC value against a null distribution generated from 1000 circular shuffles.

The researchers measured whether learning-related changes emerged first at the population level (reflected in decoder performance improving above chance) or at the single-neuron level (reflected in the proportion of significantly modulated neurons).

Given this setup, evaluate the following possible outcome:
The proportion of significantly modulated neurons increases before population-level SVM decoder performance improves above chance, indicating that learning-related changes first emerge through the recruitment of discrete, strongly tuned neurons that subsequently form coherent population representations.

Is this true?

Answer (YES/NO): NO